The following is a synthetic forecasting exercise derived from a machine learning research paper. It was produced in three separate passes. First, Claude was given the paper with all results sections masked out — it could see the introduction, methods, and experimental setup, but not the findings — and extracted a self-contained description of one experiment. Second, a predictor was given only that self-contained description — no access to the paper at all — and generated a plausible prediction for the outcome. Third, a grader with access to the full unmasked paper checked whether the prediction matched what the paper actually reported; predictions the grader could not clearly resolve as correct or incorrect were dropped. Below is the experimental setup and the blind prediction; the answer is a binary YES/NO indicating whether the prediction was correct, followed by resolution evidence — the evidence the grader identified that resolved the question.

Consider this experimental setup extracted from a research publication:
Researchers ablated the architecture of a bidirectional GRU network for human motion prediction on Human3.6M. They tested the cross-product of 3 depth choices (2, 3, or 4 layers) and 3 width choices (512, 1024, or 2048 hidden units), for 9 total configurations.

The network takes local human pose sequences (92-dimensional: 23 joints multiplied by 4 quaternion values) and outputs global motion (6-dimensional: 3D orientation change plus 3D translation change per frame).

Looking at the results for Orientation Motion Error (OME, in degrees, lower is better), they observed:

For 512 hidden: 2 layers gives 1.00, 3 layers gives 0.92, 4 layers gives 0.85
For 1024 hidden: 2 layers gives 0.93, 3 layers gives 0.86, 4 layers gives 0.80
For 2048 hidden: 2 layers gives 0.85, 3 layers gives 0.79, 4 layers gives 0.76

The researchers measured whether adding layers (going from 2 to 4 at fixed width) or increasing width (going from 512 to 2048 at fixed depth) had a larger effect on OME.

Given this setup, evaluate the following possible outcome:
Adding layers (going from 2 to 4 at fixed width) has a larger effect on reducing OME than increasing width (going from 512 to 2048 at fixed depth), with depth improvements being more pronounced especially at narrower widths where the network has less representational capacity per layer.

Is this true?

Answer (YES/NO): NO